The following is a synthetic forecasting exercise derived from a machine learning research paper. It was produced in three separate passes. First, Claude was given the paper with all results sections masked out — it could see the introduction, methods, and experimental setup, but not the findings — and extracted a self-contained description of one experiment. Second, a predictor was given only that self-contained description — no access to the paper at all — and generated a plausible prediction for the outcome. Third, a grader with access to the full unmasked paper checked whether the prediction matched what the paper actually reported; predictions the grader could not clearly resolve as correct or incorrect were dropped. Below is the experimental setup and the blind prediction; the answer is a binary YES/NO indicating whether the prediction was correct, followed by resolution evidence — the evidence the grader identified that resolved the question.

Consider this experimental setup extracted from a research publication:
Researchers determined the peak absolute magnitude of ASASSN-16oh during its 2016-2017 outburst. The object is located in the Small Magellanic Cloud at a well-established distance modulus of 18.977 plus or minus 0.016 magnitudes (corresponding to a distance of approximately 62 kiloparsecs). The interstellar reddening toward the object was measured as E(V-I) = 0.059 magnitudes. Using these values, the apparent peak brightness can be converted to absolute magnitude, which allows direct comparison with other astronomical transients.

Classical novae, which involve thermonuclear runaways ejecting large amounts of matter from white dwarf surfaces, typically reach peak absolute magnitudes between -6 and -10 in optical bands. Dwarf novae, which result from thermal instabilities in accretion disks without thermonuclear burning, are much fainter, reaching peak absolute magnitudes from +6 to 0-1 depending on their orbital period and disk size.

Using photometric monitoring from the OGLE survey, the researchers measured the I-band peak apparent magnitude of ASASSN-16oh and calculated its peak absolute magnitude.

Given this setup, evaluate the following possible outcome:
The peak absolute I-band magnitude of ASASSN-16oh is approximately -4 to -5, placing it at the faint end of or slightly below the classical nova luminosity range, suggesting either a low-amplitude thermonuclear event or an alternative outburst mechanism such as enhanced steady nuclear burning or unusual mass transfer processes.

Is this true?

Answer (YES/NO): NO